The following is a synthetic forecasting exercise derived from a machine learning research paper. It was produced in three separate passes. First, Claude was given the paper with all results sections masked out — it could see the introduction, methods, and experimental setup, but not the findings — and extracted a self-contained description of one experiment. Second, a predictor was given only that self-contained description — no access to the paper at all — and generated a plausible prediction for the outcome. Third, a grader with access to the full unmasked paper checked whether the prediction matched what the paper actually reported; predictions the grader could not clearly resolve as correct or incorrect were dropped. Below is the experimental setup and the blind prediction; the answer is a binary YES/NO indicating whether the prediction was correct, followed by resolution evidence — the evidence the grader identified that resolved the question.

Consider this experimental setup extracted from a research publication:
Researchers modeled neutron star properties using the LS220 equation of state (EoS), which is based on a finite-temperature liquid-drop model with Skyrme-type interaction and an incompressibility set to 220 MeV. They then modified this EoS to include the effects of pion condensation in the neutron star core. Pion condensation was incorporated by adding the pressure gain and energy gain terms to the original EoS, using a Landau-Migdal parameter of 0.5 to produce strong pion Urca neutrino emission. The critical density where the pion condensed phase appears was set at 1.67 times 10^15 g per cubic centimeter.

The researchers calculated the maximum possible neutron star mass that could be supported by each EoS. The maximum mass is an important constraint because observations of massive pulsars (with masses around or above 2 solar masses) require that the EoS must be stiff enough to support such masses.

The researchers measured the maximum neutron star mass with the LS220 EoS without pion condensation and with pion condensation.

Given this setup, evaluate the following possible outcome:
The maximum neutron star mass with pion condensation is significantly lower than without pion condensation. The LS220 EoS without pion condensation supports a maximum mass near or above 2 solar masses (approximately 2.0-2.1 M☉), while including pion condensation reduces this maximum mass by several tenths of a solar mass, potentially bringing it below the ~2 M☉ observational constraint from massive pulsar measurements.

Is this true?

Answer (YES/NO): YES